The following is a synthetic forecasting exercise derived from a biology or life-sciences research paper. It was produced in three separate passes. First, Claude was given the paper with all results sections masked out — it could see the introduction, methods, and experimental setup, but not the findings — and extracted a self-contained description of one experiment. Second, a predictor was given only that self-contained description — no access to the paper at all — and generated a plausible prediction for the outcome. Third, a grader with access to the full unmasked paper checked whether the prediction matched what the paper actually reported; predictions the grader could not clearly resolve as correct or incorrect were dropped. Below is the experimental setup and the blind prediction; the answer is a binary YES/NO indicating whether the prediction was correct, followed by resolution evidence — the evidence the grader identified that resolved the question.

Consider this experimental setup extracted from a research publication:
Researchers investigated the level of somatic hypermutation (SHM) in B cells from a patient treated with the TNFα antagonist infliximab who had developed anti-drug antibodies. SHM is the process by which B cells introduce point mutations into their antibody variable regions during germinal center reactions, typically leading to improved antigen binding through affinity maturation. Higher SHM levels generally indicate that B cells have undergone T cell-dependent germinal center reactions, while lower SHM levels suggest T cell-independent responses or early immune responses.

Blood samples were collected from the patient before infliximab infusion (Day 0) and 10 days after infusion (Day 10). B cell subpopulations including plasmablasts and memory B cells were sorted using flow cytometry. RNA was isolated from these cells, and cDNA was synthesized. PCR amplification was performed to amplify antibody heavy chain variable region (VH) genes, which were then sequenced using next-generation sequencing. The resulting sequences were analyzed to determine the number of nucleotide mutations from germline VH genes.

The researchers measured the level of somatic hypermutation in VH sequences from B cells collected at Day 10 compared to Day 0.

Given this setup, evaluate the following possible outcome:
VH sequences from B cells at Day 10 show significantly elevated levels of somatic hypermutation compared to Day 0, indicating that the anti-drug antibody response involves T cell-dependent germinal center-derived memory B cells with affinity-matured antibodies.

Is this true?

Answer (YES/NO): NO